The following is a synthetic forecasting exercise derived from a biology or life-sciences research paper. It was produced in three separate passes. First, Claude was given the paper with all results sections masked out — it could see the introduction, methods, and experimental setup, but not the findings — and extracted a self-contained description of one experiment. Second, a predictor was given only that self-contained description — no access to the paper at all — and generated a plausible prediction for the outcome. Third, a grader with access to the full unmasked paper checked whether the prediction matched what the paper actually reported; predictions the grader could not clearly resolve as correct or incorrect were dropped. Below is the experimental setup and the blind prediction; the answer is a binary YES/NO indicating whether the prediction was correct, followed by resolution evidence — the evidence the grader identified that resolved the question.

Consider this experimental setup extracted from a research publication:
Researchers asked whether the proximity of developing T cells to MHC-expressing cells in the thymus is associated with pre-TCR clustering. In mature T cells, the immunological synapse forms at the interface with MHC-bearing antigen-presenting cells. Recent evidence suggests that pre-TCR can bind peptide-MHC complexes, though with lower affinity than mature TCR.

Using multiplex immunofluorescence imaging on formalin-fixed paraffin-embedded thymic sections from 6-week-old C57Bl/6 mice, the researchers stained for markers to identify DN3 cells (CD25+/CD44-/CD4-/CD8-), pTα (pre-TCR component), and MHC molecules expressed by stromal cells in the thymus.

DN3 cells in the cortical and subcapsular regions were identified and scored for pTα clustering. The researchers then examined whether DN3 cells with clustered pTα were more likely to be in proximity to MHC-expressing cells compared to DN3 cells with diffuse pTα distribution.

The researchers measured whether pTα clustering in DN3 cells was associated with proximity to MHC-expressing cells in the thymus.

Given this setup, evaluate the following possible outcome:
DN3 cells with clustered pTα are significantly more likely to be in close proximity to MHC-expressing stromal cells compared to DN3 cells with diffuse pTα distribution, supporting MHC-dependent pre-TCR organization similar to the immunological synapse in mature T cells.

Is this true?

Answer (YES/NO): YES